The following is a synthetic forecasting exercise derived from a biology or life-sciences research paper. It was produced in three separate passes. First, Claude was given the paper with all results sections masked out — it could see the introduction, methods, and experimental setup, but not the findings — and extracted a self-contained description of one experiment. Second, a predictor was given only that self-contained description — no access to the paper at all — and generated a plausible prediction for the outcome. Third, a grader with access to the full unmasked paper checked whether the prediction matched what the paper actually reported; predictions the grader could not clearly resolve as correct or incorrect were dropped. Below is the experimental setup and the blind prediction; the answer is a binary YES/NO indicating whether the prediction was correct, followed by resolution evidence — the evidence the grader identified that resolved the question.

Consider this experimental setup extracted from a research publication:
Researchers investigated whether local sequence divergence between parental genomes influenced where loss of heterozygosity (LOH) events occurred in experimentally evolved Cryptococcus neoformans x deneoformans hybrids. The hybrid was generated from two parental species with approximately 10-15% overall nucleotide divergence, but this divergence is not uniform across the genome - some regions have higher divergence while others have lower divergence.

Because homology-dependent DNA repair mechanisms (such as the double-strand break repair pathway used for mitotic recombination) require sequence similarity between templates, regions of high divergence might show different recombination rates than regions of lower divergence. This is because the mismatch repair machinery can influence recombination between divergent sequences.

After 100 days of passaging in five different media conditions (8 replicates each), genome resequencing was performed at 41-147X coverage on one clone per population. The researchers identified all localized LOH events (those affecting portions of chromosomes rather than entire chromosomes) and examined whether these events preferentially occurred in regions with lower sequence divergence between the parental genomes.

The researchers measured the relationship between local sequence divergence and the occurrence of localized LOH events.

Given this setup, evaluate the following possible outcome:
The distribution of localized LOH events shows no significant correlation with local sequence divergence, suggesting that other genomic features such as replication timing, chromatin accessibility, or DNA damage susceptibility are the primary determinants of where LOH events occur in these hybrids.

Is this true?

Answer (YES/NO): NO